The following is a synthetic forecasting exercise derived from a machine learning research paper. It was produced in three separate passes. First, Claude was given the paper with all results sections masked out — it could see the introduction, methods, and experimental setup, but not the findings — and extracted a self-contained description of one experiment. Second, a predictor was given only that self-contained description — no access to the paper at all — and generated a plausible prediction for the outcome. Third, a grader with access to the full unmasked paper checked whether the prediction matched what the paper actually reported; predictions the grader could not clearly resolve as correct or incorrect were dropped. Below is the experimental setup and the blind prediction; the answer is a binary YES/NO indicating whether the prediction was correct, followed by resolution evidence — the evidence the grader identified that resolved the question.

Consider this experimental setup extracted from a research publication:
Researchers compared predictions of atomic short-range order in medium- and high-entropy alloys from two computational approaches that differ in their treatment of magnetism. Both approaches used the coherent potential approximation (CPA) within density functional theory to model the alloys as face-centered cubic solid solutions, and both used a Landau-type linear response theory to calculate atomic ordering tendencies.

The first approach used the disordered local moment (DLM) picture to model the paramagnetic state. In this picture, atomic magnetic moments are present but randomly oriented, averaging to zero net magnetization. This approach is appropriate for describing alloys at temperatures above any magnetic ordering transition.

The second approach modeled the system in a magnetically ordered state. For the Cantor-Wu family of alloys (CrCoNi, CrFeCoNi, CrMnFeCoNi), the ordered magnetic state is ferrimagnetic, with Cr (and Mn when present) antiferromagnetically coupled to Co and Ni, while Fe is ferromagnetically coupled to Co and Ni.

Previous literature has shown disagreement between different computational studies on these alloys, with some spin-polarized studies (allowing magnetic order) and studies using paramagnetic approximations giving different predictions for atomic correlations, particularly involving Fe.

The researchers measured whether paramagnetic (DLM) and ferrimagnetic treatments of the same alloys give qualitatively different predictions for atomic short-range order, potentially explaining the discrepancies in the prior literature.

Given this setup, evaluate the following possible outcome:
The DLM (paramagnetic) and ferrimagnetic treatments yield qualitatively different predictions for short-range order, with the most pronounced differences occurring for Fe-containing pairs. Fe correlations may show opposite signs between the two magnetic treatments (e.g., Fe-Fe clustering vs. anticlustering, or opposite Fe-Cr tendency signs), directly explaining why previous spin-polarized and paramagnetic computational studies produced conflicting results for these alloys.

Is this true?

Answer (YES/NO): YES